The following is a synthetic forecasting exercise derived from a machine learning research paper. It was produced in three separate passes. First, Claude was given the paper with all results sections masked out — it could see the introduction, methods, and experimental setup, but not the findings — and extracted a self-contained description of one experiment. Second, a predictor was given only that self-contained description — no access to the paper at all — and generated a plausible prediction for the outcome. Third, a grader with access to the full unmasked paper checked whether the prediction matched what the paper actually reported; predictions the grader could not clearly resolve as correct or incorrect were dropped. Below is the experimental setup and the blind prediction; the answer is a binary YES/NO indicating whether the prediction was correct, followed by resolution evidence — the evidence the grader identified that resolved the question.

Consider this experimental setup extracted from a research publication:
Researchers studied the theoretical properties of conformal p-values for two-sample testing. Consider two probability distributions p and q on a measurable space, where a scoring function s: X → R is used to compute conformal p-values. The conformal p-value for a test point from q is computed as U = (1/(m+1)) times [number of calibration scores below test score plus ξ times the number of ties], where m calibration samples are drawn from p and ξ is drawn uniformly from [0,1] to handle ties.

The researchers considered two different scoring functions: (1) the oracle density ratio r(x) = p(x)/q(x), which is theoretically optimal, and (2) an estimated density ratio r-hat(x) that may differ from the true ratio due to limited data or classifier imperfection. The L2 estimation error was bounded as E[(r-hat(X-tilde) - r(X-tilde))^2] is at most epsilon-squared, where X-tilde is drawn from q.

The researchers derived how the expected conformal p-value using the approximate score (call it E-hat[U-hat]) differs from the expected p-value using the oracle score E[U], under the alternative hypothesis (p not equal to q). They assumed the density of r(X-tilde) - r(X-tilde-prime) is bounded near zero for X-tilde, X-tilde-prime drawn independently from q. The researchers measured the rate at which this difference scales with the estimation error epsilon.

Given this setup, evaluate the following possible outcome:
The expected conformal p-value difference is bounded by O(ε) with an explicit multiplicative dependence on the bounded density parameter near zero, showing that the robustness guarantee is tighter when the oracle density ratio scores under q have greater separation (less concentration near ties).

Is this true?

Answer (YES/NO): NO